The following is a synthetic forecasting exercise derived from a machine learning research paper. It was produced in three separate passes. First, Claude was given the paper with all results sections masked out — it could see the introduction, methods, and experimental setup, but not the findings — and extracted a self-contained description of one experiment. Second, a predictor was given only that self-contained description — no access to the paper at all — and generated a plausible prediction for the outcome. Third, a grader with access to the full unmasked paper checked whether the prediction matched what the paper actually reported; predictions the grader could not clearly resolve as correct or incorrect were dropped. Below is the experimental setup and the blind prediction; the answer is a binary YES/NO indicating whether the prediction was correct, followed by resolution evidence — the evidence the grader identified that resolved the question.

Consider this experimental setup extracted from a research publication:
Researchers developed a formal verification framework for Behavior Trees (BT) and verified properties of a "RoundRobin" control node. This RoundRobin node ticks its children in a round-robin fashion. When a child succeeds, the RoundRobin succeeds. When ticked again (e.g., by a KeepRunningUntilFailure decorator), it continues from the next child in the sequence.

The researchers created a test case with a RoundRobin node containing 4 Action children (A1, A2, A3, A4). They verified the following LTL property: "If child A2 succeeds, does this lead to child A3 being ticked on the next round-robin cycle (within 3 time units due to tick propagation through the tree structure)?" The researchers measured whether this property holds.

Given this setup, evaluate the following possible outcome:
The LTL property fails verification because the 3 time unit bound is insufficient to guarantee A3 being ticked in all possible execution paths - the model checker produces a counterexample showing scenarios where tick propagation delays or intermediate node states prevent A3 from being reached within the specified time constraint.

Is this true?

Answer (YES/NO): NO